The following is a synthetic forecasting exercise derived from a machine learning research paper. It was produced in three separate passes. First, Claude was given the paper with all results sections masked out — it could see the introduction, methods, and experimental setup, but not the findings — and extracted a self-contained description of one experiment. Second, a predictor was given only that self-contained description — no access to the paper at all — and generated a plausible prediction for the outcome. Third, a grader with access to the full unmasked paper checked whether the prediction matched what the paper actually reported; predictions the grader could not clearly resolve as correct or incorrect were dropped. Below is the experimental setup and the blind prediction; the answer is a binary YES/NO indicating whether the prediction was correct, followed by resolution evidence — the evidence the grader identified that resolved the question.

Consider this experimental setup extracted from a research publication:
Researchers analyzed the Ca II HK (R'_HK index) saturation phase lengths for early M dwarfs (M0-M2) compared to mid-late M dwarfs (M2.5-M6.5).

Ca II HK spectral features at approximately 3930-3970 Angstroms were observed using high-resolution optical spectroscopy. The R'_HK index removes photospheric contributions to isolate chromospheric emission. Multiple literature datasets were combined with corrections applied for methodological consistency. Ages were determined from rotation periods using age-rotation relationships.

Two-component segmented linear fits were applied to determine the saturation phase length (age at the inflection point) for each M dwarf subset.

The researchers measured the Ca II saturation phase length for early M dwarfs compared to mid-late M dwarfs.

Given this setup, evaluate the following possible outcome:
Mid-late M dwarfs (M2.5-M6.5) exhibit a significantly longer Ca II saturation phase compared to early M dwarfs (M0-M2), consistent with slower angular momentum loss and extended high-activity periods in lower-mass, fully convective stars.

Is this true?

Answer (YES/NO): YES